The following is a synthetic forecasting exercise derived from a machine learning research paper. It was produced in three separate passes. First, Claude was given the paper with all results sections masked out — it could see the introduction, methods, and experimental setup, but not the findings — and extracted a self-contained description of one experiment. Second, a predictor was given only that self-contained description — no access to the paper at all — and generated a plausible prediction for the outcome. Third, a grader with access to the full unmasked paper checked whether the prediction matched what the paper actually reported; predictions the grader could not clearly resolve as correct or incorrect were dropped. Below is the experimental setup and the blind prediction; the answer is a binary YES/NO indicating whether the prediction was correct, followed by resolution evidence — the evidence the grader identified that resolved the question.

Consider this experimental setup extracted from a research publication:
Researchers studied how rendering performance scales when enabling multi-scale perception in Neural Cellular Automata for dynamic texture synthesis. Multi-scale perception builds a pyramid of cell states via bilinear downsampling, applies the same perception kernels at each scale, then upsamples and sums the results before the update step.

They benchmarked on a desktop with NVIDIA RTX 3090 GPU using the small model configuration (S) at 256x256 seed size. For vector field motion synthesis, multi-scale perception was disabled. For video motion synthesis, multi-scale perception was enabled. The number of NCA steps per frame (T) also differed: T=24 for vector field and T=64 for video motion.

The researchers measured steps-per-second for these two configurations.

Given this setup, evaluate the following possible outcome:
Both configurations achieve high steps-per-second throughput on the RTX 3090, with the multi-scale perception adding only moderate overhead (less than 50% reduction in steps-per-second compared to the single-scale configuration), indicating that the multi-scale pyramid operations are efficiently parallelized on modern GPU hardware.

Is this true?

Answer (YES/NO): YES